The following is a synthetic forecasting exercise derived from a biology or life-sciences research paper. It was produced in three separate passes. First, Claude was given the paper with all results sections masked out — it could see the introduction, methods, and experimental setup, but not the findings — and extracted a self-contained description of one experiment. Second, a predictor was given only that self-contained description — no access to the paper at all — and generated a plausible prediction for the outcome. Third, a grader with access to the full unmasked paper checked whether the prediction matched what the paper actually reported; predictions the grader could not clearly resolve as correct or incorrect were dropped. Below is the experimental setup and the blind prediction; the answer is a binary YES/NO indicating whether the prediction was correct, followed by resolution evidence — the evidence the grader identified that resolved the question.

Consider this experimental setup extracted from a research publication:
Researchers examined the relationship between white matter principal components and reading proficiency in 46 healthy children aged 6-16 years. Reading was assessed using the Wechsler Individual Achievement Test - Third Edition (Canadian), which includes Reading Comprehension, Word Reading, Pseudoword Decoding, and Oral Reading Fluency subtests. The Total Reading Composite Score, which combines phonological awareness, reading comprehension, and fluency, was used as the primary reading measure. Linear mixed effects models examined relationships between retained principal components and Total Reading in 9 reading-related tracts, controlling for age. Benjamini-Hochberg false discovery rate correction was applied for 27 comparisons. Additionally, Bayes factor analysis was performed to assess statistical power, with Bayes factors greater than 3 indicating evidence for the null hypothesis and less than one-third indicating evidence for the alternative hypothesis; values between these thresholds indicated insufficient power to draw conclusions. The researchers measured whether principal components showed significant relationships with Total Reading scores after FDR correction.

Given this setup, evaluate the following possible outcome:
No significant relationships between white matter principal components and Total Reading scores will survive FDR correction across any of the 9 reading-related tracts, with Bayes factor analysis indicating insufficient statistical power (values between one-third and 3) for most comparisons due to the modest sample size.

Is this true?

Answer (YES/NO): NO